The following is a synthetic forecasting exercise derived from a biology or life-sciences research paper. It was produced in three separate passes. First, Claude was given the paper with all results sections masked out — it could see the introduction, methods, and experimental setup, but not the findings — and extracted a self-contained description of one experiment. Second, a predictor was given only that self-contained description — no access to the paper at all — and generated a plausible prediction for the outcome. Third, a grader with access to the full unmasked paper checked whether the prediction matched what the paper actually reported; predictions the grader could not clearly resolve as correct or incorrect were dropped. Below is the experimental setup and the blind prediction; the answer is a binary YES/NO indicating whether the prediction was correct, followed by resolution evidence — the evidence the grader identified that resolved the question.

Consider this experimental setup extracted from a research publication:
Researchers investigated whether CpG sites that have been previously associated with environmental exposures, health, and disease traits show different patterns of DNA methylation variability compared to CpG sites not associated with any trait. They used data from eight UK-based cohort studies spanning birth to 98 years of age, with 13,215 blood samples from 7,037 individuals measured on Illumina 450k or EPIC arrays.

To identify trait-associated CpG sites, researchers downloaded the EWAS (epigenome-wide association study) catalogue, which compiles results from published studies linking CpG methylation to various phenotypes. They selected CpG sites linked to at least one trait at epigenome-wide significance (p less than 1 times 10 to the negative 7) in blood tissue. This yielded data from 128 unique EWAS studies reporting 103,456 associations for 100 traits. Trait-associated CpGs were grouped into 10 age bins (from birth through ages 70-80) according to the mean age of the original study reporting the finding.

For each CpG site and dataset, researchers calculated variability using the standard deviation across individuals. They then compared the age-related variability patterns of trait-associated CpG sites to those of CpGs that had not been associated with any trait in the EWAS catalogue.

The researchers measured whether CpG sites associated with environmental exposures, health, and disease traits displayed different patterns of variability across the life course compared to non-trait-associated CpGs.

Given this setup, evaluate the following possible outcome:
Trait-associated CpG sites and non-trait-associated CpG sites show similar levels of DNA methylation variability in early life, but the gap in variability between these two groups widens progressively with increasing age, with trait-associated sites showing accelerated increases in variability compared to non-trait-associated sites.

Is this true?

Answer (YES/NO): NO